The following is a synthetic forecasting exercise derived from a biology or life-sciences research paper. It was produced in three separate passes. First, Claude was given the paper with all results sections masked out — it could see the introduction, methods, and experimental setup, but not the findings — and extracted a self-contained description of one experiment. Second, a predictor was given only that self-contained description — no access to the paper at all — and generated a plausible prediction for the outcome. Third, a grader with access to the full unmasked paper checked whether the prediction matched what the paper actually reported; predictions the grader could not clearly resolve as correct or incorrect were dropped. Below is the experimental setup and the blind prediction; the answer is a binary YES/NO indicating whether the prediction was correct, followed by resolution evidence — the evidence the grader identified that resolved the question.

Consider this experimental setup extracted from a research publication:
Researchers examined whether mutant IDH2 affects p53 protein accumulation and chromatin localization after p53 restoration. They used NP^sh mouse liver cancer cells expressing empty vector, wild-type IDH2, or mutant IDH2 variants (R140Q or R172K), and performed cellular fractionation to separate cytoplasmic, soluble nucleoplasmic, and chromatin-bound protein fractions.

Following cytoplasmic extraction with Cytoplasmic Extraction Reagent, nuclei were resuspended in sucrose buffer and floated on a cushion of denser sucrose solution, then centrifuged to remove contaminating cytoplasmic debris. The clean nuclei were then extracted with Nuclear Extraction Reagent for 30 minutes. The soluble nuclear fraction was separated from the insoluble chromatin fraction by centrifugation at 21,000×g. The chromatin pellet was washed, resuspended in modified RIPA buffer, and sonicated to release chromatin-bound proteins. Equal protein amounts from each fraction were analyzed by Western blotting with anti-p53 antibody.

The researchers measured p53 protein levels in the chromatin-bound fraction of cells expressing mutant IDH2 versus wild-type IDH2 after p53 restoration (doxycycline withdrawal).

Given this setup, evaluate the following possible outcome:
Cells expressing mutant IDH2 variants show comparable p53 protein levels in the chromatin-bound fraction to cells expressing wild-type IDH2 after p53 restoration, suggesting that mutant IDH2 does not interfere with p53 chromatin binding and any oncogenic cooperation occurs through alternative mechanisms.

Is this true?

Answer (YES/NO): YES